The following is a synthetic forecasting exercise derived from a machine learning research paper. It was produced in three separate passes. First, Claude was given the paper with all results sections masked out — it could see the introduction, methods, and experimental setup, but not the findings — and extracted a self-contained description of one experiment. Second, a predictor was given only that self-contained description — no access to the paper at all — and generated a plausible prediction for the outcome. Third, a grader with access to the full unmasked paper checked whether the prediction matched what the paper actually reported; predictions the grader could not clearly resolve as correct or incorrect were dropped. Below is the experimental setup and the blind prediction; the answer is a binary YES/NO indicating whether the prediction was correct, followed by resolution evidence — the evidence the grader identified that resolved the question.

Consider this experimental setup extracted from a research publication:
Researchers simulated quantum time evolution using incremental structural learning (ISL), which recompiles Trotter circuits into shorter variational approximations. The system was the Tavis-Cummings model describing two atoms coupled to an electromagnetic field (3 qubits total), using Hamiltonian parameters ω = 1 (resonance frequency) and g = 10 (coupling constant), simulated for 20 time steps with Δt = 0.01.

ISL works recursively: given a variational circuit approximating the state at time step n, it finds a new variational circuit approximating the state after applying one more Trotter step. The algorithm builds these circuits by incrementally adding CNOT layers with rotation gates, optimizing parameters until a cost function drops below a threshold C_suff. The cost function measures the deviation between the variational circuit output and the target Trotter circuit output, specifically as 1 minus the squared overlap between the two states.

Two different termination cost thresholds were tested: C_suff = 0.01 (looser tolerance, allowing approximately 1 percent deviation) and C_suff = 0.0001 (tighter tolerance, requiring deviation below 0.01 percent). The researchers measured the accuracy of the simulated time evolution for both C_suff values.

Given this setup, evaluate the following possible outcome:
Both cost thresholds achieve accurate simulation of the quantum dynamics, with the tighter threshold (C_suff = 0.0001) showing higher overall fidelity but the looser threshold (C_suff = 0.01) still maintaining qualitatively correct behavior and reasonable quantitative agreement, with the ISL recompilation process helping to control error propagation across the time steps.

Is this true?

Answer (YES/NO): NO